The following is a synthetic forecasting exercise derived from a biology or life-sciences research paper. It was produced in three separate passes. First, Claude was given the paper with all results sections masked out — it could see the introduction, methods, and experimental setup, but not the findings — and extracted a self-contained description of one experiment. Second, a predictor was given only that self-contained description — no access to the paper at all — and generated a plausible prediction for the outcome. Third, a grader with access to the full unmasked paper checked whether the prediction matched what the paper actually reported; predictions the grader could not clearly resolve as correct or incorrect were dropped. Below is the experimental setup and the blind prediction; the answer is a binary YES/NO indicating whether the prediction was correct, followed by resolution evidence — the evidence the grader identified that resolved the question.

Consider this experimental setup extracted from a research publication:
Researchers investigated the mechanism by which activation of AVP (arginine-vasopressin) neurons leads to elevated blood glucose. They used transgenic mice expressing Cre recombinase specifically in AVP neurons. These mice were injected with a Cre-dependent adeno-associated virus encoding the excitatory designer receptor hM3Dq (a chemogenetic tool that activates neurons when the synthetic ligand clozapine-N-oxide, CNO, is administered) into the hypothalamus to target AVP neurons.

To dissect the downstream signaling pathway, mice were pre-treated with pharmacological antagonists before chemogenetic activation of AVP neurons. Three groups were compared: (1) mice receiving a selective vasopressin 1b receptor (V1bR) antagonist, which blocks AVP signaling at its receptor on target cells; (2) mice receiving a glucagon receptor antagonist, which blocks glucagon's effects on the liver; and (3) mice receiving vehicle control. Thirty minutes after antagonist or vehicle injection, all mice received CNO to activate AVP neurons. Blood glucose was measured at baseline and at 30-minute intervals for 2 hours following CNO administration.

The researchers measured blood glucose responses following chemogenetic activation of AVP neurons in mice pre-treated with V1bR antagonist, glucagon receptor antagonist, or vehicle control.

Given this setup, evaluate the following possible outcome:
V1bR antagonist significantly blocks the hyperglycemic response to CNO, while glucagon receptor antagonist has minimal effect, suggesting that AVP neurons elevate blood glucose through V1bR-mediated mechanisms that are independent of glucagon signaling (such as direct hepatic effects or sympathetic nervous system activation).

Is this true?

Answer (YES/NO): NO